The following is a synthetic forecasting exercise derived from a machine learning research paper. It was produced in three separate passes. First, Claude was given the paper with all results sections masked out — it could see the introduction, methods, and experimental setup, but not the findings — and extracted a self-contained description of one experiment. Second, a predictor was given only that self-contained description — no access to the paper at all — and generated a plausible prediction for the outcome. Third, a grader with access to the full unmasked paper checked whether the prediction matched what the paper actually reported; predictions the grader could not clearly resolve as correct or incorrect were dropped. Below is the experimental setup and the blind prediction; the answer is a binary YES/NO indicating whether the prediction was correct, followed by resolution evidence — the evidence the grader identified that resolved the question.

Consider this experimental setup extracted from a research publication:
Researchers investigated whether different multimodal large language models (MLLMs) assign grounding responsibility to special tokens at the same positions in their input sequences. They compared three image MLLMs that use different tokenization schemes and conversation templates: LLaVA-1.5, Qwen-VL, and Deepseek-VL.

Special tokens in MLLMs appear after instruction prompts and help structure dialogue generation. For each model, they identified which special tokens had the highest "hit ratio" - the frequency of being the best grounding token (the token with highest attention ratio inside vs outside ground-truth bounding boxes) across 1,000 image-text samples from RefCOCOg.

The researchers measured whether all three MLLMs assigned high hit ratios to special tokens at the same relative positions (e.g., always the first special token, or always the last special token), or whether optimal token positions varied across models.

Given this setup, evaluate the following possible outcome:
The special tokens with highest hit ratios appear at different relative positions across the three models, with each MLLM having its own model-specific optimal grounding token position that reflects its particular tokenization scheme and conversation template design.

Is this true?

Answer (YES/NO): YES